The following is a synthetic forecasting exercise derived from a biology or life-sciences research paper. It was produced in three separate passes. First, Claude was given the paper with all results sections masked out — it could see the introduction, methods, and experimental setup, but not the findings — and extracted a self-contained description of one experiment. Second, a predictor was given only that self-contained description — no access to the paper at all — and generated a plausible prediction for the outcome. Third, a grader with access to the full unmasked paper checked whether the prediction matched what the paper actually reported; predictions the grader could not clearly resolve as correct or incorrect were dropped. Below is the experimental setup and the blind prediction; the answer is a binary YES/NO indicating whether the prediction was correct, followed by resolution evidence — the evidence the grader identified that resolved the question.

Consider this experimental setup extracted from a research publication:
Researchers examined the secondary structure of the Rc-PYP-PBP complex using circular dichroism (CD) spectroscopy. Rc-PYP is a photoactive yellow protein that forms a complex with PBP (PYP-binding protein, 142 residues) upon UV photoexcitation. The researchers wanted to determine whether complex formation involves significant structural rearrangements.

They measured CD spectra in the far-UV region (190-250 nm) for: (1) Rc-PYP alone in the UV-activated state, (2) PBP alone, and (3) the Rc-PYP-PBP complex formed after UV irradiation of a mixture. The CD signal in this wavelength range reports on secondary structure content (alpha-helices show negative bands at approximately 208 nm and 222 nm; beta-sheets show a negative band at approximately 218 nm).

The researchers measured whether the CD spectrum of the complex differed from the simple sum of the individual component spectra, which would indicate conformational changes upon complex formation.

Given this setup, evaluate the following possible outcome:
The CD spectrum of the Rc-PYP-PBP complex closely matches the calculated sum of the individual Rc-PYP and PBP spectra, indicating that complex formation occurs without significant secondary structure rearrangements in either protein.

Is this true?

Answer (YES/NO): NO